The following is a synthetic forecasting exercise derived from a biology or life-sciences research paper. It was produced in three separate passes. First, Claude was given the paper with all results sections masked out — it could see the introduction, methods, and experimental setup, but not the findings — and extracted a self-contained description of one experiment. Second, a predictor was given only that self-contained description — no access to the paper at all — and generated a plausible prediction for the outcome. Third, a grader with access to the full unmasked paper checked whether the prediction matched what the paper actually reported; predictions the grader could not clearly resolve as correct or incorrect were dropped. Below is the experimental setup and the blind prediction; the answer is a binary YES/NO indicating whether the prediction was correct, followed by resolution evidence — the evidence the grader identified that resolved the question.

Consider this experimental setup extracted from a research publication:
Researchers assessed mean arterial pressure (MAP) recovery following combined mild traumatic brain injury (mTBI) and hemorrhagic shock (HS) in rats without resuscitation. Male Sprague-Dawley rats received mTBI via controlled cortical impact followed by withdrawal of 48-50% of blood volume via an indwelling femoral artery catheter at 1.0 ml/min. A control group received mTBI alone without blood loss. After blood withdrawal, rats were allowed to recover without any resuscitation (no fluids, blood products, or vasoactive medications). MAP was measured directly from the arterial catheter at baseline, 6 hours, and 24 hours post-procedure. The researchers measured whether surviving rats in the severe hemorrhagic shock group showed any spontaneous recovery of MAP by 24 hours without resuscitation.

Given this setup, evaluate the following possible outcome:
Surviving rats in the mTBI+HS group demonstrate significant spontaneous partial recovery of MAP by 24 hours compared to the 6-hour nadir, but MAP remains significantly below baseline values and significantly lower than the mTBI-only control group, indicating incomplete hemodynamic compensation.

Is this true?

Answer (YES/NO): NO